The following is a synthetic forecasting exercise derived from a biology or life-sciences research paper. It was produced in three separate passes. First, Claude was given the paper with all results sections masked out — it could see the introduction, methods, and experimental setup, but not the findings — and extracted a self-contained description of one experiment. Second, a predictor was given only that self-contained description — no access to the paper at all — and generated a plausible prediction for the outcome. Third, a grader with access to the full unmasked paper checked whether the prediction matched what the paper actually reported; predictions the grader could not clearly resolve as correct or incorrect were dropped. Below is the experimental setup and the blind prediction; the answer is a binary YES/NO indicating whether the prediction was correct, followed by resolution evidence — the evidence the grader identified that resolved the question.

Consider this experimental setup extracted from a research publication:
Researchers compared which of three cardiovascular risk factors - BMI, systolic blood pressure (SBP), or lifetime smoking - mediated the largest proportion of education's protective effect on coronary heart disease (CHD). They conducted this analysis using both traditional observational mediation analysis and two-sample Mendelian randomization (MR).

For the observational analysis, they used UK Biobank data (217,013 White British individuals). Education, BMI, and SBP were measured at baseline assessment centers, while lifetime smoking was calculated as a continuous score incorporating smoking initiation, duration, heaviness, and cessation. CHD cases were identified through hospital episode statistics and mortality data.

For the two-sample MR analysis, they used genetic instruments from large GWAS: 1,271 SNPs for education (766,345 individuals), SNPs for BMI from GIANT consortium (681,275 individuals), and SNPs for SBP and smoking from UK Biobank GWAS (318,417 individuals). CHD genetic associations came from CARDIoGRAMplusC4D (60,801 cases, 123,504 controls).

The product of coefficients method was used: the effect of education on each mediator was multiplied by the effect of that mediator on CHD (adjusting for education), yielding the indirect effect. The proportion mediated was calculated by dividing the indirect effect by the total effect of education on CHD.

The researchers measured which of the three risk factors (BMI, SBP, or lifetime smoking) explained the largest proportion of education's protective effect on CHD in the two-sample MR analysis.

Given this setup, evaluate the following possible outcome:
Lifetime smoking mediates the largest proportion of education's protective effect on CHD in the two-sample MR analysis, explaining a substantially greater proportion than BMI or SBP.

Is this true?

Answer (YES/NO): YES